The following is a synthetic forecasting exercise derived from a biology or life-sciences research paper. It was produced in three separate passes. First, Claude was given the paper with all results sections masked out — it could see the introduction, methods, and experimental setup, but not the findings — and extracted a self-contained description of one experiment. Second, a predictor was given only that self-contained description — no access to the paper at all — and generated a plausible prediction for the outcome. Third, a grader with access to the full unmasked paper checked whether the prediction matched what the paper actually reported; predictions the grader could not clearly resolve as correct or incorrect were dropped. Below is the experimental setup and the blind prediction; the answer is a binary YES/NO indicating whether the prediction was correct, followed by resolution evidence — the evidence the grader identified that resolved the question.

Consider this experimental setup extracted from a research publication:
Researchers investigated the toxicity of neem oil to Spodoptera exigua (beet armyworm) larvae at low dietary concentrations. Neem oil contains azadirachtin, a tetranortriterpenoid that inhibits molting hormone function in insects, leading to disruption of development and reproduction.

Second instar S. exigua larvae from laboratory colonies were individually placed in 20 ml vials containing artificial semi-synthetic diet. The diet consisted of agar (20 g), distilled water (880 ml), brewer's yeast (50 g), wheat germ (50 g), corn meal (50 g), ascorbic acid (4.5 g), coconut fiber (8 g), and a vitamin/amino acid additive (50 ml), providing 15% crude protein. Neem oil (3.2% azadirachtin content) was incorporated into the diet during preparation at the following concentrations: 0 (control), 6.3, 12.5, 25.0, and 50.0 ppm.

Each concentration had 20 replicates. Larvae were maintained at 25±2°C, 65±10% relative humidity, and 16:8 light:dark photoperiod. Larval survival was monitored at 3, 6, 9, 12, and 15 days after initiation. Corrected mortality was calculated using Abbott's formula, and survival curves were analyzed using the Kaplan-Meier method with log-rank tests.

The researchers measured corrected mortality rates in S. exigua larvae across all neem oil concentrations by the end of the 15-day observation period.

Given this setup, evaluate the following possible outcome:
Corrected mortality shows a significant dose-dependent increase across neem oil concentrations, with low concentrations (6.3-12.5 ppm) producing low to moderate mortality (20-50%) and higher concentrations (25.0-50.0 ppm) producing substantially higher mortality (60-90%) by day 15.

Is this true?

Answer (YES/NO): NO